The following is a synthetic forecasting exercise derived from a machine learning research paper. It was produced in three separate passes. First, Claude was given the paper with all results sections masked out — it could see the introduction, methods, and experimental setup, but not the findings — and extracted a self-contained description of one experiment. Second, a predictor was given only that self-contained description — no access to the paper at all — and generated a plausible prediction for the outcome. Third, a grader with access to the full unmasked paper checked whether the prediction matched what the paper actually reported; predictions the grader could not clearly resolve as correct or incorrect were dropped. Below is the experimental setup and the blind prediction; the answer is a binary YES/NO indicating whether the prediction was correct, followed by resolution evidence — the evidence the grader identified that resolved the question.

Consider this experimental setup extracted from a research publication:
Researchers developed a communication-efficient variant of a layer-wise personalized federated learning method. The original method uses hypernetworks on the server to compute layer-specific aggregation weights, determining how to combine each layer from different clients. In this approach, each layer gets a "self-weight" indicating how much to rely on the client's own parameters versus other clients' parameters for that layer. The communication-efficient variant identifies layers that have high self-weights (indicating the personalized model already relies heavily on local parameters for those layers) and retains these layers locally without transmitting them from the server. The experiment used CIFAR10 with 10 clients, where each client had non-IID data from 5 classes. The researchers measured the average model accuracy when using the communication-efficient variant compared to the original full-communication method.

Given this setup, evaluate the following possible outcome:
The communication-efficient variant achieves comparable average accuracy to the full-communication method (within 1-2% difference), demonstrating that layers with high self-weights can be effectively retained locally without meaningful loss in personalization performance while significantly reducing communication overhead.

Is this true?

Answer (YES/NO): YES